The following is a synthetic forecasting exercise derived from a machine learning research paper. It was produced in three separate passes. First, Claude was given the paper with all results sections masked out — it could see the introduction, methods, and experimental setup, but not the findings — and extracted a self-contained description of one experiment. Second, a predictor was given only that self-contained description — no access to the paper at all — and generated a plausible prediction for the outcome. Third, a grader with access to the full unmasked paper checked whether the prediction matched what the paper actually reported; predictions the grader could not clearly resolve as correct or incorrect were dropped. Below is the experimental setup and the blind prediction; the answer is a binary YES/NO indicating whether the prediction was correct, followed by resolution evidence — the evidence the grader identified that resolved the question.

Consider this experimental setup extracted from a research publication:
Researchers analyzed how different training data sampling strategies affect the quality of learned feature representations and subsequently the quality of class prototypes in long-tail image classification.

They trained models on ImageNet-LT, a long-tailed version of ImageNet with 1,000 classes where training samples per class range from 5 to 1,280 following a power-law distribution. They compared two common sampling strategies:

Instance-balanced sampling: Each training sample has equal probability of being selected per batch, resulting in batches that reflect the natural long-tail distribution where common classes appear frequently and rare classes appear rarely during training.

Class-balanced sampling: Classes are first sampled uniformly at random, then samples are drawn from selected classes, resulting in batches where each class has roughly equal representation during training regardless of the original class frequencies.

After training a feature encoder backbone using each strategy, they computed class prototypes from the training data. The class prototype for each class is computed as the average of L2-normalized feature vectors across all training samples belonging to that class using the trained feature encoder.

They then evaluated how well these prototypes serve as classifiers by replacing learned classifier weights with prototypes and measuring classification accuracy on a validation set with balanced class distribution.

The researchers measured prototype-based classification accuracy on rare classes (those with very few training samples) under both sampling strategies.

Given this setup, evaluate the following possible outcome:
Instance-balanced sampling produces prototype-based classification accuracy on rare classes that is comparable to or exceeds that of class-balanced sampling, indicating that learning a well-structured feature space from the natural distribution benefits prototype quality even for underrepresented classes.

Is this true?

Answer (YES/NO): YES